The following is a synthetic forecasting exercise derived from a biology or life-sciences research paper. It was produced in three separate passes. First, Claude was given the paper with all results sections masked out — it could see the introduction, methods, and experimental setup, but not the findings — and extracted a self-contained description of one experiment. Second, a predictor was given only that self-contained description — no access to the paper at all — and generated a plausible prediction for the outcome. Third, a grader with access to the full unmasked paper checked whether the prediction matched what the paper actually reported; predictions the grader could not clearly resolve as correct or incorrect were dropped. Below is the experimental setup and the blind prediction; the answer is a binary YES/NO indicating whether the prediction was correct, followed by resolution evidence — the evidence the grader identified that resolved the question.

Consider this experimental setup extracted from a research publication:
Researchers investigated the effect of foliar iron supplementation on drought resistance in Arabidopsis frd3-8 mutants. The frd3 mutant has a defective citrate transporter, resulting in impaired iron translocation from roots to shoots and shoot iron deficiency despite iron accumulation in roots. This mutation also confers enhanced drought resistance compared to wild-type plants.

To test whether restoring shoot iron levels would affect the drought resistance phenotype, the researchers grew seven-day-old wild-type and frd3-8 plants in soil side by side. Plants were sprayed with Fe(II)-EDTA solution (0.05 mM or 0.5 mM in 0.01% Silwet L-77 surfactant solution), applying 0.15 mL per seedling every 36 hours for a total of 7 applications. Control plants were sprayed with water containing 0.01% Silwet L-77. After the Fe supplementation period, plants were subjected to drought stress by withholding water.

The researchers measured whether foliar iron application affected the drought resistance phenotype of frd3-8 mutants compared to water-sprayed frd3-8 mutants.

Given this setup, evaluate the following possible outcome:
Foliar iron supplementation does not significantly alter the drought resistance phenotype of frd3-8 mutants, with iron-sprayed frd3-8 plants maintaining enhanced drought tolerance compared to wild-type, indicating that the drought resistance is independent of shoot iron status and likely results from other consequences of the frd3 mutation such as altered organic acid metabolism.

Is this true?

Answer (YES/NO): YES